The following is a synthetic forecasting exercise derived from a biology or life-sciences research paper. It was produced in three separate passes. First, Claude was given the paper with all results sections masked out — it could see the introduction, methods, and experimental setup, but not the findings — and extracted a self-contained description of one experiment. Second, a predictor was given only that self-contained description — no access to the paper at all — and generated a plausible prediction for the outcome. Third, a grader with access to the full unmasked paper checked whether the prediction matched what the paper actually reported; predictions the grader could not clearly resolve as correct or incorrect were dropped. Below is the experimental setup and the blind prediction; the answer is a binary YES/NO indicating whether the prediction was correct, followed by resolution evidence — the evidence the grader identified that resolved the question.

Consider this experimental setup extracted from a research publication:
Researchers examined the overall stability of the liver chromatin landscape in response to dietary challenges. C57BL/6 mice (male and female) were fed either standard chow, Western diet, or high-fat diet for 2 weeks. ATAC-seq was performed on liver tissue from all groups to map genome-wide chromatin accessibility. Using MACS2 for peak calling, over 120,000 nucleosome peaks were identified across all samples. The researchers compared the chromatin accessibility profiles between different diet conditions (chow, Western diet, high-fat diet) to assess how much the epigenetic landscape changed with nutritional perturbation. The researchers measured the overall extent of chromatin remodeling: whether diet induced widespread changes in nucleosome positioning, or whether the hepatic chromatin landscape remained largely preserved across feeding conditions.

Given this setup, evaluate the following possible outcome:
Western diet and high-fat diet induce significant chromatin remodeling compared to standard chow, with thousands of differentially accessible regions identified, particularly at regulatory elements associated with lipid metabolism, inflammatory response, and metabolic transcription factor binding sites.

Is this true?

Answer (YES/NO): NO